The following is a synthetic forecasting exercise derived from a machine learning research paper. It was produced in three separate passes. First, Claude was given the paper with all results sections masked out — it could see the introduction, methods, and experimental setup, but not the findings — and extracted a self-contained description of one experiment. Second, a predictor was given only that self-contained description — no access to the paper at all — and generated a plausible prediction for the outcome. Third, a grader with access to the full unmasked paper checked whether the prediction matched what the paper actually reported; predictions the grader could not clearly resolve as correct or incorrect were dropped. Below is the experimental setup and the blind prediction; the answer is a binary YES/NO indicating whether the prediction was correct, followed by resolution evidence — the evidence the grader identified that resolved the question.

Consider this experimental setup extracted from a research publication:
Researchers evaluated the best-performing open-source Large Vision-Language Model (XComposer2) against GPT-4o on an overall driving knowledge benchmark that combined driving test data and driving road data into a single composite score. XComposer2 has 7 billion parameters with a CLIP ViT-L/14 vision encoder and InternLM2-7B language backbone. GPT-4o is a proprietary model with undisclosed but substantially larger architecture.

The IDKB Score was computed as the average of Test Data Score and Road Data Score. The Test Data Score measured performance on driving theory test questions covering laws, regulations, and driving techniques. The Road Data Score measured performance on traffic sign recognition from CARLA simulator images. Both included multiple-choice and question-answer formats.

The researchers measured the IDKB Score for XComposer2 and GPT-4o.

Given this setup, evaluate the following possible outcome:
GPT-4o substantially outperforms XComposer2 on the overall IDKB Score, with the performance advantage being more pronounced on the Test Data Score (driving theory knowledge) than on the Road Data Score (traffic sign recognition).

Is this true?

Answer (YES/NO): YES